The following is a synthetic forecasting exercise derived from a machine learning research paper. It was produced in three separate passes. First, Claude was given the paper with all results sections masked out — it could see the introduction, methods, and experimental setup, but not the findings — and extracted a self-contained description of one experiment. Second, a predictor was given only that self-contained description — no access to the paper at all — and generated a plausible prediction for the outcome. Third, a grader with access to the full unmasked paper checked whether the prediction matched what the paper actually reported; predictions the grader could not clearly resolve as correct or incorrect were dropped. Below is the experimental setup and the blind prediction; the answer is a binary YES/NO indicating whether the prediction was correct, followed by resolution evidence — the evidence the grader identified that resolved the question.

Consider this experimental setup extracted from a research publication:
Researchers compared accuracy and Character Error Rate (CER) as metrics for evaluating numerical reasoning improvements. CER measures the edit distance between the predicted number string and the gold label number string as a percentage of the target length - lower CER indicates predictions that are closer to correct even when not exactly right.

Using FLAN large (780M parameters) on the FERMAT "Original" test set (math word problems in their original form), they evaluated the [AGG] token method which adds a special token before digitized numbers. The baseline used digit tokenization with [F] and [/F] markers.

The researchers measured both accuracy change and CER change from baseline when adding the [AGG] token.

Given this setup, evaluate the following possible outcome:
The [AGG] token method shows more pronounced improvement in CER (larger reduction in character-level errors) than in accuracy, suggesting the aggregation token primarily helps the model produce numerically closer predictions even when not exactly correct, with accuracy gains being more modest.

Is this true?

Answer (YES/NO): YES